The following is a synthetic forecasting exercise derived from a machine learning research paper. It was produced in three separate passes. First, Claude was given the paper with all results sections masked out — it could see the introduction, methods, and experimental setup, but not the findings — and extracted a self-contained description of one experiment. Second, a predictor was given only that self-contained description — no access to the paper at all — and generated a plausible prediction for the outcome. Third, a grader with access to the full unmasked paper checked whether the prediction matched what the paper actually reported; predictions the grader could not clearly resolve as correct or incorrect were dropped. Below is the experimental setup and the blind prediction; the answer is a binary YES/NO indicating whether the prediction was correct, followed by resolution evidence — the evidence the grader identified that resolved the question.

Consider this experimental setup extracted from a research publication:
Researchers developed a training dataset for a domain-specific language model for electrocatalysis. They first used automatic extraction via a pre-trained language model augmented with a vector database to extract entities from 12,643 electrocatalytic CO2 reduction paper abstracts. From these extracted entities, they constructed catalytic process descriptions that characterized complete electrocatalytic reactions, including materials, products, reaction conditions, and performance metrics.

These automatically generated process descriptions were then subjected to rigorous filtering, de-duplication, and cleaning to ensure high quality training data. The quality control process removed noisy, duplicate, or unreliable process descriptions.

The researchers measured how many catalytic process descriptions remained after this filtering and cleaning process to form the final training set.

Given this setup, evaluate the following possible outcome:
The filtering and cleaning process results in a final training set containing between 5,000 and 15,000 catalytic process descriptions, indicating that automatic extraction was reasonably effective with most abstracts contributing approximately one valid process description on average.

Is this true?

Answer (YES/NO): YES